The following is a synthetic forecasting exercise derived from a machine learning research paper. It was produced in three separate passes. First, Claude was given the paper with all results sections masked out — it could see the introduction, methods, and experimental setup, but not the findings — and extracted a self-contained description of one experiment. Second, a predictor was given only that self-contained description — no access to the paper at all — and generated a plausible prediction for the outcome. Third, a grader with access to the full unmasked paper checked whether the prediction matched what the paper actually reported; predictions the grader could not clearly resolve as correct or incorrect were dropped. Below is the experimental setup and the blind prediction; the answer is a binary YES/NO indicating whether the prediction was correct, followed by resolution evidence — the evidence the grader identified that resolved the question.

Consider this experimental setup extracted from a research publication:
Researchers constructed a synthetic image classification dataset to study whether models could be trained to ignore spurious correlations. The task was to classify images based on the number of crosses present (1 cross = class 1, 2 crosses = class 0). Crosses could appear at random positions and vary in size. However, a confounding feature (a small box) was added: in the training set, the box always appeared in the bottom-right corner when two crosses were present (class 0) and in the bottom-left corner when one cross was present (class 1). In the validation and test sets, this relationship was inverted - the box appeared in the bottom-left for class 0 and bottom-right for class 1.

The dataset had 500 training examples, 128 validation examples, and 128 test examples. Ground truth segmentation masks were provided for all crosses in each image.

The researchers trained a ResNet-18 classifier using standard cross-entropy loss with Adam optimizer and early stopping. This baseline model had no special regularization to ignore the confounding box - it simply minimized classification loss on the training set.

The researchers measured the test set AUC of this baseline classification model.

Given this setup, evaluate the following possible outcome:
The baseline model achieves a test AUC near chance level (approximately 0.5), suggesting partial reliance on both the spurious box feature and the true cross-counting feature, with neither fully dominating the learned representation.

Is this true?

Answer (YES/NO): NO